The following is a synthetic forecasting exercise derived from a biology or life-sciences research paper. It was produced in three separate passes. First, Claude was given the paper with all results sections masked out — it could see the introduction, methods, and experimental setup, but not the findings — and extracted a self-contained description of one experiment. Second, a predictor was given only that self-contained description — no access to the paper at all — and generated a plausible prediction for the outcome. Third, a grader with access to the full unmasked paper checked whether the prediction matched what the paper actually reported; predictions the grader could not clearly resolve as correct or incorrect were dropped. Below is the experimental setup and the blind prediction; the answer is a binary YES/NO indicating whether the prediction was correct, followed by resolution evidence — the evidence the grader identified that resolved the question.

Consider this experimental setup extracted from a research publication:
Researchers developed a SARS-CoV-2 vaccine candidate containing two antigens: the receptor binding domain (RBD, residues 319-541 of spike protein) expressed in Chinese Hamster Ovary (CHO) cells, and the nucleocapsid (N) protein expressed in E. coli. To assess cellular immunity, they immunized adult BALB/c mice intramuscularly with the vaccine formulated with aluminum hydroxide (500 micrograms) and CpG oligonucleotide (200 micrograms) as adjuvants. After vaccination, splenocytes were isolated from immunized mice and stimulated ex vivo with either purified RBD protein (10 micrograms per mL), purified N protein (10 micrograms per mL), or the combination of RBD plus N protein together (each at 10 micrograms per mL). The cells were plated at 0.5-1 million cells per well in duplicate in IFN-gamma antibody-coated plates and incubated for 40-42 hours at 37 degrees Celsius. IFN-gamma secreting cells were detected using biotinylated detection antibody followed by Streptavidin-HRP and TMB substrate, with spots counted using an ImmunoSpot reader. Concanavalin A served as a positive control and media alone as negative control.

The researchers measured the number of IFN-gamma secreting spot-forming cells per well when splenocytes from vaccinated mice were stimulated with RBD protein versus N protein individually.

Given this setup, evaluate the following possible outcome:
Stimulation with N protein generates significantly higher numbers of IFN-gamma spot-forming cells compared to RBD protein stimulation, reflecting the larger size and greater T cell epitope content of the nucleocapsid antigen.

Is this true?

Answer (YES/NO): YES